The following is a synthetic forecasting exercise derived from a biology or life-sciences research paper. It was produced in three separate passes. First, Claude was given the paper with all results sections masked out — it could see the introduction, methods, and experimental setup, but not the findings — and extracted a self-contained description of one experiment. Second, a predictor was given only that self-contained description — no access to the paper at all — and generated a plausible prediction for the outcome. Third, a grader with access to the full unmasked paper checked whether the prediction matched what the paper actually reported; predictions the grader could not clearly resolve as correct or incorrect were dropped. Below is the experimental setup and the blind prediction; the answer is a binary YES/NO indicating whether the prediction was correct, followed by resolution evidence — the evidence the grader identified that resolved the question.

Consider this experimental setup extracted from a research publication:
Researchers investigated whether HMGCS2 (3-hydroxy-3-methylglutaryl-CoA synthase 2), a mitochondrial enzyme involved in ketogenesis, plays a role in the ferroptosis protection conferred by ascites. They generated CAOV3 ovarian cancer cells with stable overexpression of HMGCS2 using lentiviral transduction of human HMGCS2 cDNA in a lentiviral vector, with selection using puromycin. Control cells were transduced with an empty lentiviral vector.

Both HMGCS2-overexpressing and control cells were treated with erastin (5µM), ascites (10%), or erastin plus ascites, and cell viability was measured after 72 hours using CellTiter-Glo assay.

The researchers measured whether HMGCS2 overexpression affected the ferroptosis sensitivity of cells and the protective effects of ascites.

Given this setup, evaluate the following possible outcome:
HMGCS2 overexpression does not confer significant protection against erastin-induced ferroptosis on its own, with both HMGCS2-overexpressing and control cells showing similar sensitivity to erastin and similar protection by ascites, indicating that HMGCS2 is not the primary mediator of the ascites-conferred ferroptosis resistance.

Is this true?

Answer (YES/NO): NO